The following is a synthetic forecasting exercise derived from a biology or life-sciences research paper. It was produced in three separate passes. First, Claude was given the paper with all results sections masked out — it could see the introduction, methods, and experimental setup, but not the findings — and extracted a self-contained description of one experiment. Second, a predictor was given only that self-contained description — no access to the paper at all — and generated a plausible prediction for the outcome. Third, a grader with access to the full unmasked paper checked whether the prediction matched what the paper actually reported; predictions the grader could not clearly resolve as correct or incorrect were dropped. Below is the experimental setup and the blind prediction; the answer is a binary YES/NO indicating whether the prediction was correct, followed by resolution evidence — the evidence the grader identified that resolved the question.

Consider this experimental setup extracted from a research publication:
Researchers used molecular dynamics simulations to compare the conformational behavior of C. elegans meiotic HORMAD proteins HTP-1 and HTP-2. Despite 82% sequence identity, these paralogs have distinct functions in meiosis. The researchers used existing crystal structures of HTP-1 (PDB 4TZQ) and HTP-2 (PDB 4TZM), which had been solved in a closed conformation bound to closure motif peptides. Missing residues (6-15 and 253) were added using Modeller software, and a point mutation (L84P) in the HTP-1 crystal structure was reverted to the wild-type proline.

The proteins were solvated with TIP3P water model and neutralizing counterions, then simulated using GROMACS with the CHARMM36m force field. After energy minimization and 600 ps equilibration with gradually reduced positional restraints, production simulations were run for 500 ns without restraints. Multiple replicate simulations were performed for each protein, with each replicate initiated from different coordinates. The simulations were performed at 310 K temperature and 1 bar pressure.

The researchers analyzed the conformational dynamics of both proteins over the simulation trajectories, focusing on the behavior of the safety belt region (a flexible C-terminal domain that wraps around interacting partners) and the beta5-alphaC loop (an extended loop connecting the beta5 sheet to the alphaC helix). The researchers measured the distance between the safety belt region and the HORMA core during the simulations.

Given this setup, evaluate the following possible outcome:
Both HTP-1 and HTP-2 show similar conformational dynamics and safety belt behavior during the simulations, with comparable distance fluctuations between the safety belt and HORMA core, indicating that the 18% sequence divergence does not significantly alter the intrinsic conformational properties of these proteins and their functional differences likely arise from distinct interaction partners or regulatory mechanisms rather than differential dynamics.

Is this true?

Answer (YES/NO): NO